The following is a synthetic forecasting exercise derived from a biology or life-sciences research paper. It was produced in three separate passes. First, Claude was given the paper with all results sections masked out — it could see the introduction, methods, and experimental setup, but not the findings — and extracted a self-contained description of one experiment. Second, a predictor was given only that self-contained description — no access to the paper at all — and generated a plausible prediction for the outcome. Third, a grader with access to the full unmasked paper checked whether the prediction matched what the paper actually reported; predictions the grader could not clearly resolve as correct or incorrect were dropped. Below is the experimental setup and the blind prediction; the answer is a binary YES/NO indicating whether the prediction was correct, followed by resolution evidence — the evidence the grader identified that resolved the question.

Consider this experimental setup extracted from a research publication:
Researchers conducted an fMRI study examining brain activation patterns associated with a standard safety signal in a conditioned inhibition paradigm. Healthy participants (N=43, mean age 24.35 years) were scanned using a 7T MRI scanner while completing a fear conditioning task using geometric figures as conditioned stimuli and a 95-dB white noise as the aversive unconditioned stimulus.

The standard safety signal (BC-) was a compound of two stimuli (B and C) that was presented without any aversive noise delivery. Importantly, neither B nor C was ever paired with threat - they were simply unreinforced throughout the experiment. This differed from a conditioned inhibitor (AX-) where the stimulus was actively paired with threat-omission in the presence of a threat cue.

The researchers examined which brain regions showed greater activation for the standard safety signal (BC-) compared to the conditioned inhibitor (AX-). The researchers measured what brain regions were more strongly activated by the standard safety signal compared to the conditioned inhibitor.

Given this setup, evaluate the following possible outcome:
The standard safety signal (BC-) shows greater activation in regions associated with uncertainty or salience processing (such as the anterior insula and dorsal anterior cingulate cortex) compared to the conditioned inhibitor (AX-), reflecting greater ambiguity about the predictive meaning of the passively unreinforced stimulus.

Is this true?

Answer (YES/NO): NO